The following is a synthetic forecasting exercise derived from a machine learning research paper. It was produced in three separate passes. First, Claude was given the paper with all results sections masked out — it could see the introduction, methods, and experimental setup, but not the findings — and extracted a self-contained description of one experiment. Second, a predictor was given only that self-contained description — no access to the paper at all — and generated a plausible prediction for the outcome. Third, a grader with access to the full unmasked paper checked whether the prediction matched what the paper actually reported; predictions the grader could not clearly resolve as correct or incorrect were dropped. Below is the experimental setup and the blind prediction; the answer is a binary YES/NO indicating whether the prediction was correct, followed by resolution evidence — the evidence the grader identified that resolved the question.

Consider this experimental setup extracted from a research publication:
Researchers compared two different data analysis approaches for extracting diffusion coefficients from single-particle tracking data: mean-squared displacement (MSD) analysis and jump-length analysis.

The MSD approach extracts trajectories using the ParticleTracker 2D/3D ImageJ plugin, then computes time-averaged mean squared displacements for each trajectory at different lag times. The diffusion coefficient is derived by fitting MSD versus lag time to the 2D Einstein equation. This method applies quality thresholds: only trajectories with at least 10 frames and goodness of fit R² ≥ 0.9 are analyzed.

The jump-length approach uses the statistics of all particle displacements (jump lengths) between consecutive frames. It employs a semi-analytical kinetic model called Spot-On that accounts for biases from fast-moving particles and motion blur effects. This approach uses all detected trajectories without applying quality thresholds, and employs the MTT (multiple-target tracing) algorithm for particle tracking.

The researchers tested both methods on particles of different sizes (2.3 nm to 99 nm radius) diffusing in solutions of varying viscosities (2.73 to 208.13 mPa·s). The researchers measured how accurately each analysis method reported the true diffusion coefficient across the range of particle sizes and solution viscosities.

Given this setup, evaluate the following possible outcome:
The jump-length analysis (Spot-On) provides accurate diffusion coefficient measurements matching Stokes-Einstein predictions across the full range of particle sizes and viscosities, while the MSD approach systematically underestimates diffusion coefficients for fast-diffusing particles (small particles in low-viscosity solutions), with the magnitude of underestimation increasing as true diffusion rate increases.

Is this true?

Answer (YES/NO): NO